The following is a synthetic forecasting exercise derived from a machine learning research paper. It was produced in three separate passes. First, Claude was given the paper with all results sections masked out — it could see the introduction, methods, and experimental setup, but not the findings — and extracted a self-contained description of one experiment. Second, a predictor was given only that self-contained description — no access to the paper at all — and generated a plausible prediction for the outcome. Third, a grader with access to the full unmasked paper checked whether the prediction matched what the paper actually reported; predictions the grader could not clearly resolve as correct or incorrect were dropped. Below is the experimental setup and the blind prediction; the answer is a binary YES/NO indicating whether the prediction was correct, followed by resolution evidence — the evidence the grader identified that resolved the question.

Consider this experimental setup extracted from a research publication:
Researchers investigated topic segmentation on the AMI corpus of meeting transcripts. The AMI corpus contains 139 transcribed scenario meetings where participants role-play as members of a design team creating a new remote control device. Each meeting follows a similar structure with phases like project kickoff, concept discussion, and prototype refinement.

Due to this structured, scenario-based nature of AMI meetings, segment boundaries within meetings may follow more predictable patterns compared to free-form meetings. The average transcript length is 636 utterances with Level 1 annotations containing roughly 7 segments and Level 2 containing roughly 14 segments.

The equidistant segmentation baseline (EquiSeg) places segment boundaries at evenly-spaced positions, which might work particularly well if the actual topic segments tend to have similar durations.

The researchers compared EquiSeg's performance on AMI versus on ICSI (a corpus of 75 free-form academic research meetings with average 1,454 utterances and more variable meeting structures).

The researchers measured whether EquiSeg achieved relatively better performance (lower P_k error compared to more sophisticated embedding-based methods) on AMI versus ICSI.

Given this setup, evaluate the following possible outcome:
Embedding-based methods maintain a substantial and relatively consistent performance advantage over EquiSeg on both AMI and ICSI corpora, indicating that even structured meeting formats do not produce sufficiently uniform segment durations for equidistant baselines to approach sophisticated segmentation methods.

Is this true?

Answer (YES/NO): NO